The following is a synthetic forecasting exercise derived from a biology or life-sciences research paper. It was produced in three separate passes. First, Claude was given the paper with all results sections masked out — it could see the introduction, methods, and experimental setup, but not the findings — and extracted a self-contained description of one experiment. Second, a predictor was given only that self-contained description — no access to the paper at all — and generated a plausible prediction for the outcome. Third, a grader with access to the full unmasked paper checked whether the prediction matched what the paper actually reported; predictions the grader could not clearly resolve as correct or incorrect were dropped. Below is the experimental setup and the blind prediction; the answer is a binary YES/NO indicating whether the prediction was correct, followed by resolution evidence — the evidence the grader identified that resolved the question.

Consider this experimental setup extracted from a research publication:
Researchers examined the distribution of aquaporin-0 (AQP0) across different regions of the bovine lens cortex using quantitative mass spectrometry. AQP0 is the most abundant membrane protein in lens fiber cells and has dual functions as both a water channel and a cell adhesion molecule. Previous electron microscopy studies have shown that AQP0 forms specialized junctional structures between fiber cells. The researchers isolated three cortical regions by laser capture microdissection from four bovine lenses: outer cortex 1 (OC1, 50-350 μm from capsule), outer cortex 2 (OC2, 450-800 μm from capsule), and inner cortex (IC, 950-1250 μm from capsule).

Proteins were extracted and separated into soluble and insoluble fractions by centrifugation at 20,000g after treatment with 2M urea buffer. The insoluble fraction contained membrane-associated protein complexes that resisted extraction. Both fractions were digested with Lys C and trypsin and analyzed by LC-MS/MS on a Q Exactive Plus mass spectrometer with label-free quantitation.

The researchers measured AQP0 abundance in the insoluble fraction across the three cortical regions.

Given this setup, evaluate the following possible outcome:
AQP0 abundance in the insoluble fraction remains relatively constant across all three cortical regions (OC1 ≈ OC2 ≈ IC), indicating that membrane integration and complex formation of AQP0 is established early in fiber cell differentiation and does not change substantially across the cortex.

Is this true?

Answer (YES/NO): NO